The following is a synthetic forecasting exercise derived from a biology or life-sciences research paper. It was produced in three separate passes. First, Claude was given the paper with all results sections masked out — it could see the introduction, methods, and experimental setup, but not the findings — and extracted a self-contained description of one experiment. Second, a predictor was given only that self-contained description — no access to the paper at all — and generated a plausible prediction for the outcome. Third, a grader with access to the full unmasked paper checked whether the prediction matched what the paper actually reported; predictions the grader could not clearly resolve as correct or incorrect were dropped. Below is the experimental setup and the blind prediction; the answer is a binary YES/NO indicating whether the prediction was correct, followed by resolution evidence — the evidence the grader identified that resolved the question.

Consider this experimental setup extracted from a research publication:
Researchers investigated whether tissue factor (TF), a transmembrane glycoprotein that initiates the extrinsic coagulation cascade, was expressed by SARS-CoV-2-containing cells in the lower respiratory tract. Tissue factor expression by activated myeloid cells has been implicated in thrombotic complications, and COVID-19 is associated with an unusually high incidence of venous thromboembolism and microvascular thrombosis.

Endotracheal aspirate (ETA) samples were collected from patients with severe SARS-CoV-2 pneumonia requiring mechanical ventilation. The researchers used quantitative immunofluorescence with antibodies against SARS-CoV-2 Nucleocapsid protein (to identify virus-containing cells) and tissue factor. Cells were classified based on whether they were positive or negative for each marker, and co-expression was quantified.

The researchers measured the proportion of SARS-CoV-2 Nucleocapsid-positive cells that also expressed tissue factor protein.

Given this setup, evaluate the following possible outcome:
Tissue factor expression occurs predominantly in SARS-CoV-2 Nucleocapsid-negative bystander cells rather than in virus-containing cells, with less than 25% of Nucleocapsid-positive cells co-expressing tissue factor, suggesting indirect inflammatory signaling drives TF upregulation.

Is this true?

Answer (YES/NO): NO